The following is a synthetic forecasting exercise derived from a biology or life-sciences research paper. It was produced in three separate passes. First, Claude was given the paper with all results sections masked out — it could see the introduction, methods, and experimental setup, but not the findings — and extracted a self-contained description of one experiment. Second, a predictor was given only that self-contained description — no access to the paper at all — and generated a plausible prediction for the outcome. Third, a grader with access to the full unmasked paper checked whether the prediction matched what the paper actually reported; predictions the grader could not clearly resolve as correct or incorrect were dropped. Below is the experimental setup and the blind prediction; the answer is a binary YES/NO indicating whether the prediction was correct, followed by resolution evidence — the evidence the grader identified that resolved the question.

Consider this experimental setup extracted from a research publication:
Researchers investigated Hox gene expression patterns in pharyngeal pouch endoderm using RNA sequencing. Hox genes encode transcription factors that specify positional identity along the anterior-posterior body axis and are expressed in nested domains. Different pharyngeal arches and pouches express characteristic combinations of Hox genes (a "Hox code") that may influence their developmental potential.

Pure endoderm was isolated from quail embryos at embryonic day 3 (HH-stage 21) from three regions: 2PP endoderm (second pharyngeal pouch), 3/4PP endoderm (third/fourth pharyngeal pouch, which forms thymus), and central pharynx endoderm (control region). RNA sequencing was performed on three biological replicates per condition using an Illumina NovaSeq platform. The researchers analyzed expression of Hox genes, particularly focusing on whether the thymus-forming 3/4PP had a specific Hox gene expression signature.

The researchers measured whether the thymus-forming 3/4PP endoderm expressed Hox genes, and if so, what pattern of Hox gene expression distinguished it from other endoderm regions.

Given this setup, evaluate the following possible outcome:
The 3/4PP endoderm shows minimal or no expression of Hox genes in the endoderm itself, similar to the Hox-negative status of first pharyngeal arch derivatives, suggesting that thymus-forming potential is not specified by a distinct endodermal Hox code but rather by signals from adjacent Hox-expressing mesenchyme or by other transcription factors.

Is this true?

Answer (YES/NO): NO